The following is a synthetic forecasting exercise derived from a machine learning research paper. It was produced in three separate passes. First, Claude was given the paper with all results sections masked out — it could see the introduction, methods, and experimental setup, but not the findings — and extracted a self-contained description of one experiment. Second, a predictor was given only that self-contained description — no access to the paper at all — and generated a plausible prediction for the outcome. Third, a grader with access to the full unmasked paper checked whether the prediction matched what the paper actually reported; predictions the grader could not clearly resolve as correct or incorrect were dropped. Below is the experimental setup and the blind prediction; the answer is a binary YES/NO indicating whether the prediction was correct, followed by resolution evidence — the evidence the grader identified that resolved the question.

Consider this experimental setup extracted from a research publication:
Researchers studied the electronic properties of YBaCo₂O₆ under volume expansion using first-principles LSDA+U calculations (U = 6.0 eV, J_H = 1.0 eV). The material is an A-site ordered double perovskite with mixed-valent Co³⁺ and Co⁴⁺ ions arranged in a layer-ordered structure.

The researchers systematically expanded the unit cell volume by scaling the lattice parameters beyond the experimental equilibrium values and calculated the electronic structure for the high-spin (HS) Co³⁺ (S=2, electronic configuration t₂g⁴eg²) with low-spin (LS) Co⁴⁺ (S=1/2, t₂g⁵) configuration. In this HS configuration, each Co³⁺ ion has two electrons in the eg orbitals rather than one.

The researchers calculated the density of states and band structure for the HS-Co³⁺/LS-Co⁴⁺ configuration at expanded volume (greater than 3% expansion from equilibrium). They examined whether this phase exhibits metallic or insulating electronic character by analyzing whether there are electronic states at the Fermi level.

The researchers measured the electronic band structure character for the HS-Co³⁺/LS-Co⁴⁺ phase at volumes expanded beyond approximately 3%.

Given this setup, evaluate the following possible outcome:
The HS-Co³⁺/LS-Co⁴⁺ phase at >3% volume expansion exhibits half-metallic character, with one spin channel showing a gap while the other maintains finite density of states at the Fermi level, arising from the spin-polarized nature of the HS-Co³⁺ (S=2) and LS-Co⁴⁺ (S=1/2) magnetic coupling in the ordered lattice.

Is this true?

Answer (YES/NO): NO